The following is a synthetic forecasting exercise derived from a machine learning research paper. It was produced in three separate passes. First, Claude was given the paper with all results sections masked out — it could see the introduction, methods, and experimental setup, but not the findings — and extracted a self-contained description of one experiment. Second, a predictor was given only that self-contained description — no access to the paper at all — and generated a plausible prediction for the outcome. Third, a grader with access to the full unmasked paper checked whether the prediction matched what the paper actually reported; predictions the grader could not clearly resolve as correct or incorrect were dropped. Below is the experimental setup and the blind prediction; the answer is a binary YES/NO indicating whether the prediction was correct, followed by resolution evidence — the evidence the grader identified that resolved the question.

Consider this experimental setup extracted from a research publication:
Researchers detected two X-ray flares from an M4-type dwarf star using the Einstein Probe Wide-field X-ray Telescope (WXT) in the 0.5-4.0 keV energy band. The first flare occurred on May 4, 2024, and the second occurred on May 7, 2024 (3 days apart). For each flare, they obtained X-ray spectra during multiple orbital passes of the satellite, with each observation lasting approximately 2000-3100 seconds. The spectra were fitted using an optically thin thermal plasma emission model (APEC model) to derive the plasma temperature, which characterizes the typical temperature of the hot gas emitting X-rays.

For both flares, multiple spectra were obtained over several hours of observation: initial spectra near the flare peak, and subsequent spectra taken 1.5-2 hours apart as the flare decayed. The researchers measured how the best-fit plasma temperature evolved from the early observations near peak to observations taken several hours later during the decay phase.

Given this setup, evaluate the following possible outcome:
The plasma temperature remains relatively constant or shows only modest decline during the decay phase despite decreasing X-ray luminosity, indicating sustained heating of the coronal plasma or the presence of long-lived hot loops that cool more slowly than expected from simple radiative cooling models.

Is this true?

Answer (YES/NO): NO